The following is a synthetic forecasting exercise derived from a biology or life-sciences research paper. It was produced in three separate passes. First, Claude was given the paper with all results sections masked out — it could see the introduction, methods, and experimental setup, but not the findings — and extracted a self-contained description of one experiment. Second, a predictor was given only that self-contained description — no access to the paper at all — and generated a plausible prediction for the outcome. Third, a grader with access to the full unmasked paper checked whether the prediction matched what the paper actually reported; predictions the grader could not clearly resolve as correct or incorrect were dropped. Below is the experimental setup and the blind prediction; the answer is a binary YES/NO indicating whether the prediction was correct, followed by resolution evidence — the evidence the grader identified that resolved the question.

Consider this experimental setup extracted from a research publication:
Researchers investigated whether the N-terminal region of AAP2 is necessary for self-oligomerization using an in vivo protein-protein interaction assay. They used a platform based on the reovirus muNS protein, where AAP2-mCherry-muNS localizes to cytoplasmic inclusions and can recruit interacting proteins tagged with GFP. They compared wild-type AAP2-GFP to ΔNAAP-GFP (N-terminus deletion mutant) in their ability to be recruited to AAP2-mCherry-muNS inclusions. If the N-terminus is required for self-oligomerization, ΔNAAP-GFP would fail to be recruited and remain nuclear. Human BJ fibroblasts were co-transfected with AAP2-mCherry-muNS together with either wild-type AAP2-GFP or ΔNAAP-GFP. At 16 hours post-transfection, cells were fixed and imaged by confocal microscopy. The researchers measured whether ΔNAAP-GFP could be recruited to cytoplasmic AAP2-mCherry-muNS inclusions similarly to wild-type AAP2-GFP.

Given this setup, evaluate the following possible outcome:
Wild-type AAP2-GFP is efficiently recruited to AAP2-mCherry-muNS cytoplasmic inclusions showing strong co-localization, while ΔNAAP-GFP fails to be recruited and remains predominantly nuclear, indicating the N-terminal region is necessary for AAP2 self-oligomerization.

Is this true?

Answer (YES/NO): NO